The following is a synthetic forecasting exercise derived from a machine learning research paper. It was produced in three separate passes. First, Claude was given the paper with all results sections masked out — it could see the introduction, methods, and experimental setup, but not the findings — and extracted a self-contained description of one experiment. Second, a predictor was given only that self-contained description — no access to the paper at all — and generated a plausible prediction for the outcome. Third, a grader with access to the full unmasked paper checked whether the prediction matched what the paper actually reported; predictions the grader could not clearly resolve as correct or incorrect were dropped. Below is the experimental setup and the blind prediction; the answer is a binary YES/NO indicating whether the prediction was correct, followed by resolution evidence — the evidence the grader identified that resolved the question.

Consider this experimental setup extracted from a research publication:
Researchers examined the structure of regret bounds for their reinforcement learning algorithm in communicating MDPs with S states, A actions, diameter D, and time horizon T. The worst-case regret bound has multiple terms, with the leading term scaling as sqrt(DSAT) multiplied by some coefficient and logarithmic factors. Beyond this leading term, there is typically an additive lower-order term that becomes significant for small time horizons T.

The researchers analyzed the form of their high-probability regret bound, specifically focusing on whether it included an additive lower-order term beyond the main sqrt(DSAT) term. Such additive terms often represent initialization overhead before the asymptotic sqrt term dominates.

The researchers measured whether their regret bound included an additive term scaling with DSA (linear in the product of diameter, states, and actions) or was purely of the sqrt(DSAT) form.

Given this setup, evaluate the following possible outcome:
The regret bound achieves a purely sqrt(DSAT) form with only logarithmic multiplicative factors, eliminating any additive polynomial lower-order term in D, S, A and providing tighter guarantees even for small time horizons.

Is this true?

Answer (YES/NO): NO